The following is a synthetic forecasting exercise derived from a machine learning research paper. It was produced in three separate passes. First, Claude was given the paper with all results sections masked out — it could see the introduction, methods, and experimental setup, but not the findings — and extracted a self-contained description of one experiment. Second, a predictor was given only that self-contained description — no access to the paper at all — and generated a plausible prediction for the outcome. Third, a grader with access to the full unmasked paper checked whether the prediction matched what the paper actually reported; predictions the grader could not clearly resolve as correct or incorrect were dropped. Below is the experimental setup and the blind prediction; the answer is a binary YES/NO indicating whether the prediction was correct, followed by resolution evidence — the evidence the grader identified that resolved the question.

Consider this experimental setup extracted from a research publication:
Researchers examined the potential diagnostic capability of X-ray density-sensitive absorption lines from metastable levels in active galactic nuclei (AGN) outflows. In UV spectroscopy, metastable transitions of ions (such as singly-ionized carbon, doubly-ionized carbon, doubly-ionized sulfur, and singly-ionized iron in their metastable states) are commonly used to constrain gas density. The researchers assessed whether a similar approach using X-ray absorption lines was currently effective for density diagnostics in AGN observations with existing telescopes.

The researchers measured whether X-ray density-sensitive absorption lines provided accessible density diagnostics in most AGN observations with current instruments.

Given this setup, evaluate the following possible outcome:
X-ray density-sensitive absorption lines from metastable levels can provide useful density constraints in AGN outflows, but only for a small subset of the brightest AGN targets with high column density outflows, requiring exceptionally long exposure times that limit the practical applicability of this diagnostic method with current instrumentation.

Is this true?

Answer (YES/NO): NO